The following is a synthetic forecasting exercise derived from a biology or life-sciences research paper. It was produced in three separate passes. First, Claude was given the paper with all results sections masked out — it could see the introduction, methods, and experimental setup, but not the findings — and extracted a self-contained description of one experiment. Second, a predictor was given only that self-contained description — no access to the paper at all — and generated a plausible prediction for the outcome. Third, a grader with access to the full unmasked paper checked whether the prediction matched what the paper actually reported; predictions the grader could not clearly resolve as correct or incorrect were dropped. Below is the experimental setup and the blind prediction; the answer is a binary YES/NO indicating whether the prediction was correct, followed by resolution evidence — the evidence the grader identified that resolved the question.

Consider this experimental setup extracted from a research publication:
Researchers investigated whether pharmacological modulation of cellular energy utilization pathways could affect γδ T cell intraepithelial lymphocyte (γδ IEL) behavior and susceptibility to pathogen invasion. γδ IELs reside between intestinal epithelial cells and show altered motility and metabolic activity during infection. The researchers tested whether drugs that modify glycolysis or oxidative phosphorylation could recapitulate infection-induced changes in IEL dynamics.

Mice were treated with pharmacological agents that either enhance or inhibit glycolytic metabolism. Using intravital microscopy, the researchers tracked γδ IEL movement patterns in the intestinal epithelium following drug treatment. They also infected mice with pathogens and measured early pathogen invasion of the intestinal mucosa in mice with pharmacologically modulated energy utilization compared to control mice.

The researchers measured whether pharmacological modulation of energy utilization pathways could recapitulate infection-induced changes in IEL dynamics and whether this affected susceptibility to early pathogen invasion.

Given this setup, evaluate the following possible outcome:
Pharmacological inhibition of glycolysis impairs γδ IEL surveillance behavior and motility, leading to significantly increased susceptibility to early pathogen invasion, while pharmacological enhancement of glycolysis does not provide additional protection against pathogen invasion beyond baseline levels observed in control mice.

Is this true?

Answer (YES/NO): YES